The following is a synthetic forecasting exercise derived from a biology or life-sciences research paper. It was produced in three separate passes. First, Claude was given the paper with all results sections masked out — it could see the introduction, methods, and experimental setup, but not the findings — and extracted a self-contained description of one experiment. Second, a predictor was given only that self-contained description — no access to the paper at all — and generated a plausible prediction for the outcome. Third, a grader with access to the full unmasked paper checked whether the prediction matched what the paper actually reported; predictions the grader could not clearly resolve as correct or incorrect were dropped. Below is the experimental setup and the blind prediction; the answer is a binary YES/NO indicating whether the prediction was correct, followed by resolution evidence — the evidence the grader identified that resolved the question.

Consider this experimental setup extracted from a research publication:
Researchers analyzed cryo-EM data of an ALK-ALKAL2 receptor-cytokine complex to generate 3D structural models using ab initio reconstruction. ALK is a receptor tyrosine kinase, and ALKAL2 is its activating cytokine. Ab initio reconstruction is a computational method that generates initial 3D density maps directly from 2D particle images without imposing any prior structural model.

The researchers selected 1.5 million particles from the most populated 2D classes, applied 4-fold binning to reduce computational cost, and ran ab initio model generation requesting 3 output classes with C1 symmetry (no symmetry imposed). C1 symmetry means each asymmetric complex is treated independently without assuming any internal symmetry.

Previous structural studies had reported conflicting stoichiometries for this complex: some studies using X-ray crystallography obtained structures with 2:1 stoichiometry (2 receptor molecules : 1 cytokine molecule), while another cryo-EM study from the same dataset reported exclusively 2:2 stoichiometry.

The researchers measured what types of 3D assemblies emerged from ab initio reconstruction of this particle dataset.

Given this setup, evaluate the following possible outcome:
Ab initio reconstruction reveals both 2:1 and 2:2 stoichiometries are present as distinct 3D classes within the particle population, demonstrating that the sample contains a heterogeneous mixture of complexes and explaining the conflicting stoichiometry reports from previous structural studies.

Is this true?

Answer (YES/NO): YES